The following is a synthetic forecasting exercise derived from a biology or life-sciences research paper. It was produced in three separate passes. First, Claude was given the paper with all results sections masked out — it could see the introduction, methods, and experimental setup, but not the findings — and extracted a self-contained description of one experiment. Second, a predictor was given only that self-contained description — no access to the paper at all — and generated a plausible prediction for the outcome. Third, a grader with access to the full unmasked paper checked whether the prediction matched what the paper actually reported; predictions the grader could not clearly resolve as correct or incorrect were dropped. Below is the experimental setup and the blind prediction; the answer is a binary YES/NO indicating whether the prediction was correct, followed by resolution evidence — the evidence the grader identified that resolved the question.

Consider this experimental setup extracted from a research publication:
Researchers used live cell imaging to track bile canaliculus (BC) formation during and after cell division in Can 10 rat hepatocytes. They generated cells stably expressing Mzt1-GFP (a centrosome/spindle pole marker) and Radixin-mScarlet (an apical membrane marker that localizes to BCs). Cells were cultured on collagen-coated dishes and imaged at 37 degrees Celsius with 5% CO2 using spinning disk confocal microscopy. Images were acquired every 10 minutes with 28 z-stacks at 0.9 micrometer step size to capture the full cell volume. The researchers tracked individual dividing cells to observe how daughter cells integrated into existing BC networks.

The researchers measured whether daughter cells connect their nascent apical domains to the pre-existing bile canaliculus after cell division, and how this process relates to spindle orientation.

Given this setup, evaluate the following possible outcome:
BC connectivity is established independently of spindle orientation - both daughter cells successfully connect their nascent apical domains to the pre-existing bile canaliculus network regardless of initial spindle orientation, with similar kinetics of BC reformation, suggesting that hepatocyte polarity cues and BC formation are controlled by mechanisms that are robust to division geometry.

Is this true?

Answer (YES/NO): NO